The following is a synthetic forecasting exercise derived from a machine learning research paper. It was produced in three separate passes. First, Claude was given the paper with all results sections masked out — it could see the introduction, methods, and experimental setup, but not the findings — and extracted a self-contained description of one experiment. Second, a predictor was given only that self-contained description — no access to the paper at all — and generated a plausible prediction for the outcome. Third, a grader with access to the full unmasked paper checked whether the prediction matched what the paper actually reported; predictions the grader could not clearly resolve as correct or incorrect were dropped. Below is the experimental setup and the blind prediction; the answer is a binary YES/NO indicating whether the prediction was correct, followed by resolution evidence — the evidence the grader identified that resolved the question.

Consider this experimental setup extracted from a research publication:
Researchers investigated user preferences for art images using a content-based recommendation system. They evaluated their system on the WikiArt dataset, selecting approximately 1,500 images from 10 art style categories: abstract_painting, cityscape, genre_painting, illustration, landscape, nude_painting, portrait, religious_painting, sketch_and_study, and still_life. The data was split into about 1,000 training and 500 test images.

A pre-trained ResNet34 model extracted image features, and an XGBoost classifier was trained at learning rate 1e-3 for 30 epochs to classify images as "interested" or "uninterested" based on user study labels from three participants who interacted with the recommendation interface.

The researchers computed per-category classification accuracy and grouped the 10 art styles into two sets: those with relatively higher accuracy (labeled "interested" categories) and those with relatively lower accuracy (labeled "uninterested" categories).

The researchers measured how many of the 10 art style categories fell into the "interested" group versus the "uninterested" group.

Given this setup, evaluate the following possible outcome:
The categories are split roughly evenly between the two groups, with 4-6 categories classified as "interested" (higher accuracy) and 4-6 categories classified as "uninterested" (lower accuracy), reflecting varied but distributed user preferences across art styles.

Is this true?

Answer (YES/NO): NO